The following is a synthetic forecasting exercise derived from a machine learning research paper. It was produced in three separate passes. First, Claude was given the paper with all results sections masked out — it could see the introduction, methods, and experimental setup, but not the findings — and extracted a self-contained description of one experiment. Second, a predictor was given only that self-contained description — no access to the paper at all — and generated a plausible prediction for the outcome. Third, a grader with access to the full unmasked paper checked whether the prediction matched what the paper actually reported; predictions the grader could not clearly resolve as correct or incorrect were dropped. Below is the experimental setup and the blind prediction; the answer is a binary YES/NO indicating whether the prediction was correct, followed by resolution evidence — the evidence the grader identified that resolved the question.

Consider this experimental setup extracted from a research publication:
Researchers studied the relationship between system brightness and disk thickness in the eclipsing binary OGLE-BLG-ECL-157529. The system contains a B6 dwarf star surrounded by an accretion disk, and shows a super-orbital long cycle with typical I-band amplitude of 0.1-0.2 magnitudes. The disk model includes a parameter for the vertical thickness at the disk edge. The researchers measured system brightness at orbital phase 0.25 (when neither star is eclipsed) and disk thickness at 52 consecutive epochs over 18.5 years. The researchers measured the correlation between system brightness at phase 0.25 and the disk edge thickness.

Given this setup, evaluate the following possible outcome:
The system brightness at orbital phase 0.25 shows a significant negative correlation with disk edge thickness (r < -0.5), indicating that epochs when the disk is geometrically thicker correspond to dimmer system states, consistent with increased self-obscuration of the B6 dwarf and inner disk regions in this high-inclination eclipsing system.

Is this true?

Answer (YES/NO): NO